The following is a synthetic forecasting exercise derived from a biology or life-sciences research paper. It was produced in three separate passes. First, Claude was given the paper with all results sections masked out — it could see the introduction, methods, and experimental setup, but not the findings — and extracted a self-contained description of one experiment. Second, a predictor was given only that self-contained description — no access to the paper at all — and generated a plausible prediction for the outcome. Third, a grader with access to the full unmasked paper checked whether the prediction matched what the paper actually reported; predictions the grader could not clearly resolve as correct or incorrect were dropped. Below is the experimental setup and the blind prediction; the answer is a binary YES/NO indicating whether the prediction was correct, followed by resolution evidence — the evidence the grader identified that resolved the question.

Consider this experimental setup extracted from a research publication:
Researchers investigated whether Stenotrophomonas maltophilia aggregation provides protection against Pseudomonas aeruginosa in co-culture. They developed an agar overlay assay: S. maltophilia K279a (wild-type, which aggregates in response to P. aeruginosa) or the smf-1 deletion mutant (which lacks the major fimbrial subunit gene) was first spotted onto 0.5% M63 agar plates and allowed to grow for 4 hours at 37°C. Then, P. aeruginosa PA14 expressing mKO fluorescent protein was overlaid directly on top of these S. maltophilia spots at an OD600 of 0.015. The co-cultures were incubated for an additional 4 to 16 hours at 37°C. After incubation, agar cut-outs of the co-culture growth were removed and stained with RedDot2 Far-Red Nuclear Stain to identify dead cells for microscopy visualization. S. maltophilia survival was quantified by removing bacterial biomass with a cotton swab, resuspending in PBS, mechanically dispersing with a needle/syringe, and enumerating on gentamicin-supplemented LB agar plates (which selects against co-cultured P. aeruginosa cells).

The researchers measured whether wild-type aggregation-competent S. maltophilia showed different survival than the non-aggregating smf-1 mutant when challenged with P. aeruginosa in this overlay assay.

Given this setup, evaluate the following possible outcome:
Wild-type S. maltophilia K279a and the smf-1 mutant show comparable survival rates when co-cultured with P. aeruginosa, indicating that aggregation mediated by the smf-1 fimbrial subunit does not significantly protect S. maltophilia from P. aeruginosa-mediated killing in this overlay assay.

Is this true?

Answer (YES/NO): NO